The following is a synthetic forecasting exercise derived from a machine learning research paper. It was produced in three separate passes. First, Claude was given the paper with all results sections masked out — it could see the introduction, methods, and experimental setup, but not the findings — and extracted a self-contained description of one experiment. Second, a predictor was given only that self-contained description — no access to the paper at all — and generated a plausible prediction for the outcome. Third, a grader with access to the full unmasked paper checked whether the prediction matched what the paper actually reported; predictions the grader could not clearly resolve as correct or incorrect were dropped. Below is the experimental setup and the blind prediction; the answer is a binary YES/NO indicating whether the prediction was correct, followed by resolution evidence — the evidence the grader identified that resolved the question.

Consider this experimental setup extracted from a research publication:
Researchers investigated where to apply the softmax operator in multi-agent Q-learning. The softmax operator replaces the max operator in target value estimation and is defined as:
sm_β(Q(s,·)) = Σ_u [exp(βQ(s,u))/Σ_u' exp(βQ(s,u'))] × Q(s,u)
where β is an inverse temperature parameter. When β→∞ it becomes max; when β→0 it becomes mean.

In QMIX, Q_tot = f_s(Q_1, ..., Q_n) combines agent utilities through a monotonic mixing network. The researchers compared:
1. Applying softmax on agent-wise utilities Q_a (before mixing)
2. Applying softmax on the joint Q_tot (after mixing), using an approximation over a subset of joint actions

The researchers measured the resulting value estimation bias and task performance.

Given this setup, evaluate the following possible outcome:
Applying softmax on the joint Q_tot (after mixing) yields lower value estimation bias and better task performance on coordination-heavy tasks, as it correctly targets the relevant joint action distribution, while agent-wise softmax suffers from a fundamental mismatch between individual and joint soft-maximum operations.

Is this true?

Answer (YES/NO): YES